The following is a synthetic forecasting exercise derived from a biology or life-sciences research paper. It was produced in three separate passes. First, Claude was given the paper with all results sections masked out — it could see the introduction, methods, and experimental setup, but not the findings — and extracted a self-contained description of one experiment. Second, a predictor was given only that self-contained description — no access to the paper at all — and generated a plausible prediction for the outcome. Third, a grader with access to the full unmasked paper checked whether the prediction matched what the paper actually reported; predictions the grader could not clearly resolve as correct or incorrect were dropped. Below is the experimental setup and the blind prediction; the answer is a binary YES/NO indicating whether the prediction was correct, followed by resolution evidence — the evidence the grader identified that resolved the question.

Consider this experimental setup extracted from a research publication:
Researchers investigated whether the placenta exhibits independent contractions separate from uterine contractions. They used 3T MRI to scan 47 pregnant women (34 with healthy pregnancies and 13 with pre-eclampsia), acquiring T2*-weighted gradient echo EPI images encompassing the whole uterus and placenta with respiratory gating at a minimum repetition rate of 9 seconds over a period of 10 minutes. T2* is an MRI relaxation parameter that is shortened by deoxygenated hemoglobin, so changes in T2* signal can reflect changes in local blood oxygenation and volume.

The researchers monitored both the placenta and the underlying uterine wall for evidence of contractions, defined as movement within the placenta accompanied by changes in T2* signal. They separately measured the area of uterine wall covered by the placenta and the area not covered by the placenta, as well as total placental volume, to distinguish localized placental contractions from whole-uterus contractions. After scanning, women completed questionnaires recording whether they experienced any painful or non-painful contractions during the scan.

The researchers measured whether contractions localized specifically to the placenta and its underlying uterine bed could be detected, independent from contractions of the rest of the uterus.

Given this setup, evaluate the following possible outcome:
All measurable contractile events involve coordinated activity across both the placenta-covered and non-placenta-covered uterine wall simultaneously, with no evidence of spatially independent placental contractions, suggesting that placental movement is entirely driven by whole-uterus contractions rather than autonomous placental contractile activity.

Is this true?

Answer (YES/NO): NO